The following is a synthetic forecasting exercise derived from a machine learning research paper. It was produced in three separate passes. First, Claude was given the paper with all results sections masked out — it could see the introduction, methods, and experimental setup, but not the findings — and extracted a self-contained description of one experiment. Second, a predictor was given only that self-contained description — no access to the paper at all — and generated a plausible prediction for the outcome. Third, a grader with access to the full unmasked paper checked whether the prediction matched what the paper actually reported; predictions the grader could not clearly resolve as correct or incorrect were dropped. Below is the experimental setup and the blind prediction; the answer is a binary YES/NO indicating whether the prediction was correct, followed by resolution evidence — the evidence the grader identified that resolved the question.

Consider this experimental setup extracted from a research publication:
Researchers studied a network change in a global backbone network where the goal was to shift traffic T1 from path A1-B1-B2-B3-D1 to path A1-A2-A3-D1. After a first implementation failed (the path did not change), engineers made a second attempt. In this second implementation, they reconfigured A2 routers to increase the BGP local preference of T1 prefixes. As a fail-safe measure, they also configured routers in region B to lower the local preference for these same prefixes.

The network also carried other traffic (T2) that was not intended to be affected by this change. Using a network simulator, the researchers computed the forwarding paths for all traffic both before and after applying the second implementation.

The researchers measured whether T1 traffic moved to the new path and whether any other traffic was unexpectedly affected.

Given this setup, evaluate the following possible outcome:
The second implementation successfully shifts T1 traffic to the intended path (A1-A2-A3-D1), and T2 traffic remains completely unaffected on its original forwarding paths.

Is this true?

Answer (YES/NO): NO